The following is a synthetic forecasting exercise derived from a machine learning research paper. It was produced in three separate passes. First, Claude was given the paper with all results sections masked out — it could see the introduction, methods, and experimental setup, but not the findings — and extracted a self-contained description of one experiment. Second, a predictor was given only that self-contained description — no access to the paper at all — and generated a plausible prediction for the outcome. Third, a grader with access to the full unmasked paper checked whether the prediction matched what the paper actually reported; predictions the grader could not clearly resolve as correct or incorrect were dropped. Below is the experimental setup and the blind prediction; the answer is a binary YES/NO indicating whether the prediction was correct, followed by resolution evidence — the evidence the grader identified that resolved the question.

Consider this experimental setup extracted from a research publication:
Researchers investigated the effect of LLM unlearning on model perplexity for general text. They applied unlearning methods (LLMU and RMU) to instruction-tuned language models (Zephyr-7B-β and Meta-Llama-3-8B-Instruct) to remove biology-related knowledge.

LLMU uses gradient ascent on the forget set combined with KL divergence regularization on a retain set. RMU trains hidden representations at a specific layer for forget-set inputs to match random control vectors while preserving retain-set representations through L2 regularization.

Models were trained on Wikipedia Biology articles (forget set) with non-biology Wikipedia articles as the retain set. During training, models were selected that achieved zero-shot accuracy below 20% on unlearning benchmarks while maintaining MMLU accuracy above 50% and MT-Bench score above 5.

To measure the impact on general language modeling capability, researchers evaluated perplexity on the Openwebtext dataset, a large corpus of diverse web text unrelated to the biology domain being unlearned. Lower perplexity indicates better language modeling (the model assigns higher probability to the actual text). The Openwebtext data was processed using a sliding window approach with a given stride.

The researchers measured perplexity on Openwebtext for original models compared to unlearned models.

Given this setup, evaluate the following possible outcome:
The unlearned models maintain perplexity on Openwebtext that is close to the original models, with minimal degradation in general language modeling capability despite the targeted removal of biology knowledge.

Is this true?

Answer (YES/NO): NO